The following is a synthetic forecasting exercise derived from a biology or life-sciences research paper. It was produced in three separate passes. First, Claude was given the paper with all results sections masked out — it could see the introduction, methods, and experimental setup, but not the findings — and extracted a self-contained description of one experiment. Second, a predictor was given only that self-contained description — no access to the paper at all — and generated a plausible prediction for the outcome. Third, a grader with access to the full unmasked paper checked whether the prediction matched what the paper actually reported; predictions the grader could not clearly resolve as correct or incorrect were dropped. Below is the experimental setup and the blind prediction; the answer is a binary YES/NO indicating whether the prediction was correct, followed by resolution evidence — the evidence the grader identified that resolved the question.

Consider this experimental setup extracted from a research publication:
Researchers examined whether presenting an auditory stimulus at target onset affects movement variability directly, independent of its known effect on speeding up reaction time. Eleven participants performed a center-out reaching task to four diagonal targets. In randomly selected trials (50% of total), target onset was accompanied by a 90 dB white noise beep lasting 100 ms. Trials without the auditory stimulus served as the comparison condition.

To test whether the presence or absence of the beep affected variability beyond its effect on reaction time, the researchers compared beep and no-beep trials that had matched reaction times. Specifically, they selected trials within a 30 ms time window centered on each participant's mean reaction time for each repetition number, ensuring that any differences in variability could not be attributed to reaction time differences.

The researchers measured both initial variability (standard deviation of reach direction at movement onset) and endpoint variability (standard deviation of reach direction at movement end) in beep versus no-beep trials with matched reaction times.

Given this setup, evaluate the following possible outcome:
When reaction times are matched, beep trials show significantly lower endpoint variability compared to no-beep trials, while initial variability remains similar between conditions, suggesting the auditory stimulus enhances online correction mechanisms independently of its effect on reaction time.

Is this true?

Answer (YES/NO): NO